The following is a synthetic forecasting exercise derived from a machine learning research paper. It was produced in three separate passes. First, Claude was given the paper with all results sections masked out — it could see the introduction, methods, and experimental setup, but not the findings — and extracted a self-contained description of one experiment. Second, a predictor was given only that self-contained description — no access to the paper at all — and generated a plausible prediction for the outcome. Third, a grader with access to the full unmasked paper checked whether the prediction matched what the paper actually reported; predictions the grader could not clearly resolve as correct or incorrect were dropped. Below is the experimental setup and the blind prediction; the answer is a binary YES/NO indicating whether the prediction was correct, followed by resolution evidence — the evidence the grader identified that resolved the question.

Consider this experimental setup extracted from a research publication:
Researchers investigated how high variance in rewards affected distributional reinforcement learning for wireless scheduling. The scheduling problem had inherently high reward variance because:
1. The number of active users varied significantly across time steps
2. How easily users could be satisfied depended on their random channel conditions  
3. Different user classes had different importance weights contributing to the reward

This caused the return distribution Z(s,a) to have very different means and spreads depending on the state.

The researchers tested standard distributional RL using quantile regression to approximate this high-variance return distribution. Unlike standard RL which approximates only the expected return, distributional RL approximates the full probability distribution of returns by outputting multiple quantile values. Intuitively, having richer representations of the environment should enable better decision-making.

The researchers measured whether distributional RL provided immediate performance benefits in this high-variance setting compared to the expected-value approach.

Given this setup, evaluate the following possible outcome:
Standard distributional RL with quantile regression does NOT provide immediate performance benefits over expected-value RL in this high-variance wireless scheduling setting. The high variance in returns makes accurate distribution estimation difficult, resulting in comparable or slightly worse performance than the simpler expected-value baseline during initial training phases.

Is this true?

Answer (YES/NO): YES